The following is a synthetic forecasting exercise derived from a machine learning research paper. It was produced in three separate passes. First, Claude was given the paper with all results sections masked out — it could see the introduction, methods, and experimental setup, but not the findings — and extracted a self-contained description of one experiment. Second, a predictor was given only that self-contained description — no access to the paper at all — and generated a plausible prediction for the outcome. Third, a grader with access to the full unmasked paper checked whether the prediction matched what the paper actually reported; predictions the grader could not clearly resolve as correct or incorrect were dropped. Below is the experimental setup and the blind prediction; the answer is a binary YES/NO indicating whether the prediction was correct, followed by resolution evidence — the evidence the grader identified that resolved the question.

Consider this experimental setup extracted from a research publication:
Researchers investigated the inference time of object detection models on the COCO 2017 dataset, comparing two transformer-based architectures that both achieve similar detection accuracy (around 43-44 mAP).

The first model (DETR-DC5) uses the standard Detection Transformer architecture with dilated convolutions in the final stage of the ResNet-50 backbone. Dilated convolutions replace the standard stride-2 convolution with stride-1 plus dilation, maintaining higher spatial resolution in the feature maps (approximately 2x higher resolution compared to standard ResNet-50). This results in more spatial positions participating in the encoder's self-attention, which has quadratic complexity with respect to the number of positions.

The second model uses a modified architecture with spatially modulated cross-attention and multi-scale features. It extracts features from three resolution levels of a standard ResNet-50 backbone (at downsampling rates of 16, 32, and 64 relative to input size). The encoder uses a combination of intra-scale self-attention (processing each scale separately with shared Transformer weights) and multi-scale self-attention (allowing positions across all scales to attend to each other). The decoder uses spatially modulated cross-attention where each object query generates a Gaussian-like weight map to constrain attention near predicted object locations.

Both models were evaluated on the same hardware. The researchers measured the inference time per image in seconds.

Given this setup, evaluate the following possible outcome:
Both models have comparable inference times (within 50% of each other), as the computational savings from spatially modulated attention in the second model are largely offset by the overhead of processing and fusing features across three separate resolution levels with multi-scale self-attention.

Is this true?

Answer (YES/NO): YES